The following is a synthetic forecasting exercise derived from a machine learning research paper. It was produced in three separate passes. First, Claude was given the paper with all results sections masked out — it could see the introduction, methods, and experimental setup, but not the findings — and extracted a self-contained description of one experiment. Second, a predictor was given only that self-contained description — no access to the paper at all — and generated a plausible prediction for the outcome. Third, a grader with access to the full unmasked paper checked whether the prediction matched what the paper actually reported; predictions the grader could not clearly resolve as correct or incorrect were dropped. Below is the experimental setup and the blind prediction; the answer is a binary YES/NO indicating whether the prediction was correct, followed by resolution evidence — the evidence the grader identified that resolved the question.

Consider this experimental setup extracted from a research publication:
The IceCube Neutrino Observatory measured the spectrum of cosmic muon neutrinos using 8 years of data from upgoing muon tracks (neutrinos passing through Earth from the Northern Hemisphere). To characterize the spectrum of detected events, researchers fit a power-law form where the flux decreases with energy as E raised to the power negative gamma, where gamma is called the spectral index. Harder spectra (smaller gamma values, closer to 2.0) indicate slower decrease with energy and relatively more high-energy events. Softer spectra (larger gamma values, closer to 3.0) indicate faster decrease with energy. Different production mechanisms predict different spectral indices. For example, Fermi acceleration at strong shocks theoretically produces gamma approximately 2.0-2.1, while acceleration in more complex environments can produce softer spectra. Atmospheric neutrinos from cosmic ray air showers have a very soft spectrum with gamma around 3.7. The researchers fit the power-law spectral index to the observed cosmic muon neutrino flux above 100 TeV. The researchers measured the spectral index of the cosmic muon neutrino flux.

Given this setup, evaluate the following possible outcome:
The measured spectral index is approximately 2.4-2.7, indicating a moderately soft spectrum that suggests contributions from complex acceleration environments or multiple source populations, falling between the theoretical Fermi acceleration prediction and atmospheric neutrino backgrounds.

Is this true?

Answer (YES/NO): NO